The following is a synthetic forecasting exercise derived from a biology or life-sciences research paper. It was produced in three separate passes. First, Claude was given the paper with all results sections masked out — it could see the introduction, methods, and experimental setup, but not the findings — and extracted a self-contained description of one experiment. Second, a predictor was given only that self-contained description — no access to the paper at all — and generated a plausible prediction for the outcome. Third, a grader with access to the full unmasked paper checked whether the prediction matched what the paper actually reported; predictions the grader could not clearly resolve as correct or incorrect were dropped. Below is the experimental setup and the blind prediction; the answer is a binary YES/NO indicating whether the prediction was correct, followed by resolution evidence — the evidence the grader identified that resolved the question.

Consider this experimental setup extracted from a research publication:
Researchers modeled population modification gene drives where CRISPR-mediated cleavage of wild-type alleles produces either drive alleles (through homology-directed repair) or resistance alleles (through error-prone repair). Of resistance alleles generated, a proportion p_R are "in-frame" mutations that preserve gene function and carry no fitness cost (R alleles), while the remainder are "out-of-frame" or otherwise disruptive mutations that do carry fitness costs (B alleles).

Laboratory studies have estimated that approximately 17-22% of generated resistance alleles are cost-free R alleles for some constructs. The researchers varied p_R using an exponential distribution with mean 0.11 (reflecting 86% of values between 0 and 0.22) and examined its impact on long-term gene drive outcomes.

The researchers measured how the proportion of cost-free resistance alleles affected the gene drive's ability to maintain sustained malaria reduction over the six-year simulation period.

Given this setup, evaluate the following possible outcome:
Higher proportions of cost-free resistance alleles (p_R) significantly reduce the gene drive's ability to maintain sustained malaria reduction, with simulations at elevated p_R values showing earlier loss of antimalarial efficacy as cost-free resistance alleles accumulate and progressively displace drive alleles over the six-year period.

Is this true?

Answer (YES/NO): NO